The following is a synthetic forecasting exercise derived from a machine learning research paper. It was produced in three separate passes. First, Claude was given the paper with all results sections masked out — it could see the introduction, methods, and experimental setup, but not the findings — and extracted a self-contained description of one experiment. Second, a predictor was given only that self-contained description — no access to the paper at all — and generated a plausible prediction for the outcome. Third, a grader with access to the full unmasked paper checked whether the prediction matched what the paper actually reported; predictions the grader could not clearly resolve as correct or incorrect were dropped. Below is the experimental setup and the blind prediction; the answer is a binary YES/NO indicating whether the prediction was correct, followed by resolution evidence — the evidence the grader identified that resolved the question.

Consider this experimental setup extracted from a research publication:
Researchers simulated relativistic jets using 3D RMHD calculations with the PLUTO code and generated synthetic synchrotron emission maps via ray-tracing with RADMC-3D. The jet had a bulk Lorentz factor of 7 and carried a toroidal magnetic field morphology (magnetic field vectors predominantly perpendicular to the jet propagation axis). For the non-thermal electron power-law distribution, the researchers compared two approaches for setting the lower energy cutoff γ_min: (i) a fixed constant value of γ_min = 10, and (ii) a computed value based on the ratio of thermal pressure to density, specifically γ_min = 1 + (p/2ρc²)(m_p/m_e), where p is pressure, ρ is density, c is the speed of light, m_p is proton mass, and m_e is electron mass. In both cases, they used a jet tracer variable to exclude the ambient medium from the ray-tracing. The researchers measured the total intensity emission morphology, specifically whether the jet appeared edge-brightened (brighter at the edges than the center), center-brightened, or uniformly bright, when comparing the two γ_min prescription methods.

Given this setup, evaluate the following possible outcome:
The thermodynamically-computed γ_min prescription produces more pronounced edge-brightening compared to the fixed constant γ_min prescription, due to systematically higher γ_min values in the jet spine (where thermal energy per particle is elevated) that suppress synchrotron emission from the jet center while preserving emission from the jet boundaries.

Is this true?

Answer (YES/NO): NO